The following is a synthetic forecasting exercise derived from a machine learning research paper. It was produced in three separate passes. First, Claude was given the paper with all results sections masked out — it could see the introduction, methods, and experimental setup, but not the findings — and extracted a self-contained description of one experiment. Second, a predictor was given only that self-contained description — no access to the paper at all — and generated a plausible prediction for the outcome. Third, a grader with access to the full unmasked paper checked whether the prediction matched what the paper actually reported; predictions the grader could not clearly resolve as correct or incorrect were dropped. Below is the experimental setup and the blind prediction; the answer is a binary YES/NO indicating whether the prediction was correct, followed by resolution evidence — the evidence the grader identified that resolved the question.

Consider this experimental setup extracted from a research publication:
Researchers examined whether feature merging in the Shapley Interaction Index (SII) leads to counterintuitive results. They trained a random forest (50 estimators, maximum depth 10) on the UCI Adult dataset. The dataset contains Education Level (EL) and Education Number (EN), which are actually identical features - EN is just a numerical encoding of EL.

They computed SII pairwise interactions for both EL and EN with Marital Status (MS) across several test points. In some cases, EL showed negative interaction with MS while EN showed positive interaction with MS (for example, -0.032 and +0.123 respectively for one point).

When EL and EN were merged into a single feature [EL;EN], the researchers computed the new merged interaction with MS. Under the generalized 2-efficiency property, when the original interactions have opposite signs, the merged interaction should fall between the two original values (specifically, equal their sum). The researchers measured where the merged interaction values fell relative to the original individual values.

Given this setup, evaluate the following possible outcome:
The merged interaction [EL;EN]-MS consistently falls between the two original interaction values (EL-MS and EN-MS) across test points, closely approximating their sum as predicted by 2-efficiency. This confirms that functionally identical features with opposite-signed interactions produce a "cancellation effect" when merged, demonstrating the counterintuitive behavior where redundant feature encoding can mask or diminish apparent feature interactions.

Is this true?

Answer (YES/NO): NO